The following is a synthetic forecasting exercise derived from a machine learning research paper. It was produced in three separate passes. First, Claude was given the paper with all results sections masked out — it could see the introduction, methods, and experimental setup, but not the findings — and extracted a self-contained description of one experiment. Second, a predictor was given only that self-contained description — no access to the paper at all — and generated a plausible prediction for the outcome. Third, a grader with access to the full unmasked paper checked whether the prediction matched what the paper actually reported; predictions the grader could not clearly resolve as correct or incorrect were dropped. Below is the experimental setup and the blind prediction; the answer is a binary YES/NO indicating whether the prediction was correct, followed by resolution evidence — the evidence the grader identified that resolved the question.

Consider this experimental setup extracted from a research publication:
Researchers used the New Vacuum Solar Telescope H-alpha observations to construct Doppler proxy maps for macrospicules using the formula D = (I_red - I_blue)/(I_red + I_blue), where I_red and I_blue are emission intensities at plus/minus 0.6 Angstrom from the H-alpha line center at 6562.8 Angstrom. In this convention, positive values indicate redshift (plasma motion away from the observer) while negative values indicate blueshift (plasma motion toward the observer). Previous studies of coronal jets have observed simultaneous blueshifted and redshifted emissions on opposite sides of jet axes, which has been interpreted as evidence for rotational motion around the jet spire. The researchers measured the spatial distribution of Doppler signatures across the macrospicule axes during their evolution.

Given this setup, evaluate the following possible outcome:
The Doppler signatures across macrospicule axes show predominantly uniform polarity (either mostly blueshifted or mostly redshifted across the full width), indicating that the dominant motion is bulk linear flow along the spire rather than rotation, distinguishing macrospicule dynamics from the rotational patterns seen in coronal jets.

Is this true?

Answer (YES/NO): NO